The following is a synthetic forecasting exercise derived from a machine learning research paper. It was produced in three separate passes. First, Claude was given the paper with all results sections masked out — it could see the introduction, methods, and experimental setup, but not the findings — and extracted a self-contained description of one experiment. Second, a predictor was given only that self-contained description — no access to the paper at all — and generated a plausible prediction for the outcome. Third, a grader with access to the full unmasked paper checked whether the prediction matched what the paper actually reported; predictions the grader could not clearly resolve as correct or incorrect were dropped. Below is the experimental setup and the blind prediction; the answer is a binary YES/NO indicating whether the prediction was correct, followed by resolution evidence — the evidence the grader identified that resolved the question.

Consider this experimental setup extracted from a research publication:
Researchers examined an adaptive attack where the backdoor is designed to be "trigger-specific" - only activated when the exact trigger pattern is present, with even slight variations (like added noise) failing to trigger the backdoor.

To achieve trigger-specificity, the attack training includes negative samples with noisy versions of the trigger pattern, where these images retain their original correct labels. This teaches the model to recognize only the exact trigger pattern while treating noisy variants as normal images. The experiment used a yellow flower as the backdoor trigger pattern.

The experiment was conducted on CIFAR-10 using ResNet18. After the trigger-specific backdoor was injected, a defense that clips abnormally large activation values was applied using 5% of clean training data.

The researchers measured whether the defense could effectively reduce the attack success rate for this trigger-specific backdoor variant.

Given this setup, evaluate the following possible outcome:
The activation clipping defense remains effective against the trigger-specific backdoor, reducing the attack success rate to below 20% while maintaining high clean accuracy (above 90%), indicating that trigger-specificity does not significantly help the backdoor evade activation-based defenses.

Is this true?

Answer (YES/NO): YES